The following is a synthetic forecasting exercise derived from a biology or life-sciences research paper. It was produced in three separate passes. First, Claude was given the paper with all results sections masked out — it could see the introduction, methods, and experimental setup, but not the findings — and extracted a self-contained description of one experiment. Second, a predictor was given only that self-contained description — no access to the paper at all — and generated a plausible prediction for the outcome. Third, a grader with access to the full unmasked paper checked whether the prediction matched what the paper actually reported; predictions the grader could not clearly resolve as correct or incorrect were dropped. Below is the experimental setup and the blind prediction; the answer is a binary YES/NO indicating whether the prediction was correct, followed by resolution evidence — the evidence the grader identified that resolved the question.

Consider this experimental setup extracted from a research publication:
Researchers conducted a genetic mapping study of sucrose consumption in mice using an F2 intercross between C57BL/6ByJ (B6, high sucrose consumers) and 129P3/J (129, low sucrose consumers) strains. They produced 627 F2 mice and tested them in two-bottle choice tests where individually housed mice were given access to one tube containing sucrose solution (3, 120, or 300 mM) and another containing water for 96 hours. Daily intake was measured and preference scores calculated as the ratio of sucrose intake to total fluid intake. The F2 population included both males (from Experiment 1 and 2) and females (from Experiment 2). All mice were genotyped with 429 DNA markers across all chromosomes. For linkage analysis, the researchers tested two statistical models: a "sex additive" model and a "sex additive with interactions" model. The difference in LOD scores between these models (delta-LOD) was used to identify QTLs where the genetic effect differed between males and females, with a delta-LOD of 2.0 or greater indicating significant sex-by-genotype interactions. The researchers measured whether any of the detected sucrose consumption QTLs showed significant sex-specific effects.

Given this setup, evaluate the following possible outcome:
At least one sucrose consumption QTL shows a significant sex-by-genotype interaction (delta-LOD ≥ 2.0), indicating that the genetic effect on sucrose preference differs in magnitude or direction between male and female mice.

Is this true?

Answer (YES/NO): NO